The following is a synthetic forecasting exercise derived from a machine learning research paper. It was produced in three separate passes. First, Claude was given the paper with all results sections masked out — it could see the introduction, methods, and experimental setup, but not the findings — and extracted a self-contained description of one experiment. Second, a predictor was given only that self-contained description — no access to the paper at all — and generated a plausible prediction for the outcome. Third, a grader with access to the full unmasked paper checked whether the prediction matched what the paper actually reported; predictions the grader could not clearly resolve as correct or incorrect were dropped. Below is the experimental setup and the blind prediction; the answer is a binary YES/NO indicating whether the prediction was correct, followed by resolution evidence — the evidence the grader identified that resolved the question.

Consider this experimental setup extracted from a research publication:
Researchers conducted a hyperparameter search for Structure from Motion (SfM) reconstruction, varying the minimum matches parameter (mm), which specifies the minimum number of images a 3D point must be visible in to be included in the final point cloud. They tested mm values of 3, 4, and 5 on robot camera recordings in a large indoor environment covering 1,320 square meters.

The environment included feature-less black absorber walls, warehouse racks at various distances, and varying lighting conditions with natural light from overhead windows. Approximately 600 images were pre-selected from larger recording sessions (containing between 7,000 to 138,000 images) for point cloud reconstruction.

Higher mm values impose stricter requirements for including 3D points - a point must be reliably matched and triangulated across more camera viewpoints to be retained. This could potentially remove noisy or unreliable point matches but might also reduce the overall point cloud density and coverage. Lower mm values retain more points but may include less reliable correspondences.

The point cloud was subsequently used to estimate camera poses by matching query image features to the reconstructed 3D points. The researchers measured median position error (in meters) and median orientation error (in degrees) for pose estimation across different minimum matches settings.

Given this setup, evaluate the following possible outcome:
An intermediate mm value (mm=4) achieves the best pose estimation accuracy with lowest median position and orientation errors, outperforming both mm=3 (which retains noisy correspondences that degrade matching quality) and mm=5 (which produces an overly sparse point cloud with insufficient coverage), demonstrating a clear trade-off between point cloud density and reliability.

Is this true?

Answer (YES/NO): NO